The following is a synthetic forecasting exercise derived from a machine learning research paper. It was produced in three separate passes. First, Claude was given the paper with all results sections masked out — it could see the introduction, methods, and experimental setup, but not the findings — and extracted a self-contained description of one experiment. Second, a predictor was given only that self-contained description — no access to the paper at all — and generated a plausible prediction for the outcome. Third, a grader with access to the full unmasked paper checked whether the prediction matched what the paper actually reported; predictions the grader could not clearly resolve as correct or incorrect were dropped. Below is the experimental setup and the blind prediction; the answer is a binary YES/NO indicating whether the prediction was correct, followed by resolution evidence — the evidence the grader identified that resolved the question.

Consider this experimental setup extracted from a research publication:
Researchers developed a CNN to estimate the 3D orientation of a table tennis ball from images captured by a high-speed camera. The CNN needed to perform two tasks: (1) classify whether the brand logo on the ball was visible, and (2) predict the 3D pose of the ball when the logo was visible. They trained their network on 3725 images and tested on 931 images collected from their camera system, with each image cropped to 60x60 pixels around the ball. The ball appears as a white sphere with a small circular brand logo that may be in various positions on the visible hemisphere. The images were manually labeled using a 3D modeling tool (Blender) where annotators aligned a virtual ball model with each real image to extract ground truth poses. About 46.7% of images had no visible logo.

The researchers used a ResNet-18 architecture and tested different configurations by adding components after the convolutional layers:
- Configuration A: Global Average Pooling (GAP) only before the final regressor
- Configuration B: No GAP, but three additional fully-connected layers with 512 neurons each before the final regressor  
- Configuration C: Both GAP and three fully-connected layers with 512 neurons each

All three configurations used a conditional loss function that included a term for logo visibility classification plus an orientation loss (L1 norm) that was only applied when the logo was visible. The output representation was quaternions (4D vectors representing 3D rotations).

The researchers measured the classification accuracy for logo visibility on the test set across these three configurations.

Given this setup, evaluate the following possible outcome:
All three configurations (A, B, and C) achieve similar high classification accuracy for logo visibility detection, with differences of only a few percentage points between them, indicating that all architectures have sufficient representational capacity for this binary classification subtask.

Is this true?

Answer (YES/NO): YES